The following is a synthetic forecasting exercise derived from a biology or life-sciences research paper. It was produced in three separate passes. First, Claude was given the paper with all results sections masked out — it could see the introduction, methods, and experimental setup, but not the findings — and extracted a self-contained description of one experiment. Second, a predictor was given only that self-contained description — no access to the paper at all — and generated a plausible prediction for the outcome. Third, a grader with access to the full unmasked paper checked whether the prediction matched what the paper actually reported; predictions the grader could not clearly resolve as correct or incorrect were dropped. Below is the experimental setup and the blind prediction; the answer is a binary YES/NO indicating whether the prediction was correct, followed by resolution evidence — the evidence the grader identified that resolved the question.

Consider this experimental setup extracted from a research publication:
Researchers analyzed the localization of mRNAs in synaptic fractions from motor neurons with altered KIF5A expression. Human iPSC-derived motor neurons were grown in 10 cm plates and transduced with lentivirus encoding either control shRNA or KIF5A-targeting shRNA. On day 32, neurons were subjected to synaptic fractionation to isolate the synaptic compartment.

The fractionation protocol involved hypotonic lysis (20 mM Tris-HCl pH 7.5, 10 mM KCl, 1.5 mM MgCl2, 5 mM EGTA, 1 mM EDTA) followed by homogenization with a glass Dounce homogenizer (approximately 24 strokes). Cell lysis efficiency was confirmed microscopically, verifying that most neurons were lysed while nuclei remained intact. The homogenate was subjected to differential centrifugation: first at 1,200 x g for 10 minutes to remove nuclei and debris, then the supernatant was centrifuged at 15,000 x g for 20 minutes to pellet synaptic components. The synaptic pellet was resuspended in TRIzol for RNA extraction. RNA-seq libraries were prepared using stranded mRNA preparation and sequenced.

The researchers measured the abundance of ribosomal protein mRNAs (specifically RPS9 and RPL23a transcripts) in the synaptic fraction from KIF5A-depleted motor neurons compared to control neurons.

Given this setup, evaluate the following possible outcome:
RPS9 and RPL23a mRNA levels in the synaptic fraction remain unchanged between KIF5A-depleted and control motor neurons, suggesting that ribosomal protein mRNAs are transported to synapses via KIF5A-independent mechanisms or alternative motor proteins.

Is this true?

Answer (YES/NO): NO